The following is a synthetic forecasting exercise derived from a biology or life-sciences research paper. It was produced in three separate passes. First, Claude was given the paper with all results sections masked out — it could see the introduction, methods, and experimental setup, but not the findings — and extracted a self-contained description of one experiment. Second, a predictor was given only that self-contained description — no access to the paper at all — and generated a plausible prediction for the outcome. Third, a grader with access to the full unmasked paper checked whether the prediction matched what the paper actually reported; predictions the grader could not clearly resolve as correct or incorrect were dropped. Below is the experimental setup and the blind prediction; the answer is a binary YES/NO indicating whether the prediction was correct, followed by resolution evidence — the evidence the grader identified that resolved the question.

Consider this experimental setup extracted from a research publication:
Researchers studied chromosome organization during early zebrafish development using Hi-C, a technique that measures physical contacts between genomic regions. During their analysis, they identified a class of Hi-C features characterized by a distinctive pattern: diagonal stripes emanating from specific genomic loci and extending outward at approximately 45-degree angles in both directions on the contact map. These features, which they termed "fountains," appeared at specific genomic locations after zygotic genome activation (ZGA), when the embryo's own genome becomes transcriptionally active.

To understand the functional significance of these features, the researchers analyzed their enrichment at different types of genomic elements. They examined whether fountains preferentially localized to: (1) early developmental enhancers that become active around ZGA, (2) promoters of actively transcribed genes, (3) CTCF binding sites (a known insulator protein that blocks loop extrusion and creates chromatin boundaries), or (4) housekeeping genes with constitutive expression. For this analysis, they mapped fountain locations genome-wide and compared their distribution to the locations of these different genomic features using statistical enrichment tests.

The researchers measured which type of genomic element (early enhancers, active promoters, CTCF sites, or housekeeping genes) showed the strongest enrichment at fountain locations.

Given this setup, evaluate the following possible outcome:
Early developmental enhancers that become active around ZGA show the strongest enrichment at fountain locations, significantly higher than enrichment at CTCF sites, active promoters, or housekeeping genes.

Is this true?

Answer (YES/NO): YES